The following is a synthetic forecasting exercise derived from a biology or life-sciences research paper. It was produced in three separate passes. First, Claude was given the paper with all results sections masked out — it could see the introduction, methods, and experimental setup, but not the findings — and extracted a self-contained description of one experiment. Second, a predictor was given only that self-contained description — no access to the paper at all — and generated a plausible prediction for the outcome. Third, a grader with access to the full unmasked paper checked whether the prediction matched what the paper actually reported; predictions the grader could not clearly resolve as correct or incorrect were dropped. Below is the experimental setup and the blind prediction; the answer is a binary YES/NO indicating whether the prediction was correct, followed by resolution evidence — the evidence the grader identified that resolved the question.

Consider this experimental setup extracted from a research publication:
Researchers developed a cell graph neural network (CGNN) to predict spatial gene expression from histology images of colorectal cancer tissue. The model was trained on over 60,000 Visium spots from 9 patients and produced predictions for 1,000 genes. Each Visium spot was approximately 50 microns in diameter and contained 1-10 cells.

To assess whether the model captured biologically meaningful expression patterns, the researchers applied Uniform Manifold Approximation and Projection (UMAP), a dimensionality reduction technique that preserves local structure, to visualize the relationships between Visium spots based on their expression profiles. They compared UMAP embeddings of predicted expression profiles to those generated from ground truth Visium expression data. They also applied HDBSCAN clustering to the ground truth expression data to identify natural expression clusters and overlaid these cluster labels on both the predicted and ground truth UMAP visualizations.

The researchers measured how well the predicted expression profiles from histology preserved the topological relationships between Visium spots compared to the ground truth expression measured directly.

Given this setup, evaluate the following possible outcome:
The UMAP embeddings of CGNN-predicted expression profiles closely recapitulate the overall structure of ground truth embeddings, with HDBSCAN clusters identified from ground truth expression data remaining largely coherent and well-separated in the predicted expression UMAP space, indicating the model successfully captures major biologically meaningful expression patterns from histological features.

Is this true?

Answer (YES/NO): NO